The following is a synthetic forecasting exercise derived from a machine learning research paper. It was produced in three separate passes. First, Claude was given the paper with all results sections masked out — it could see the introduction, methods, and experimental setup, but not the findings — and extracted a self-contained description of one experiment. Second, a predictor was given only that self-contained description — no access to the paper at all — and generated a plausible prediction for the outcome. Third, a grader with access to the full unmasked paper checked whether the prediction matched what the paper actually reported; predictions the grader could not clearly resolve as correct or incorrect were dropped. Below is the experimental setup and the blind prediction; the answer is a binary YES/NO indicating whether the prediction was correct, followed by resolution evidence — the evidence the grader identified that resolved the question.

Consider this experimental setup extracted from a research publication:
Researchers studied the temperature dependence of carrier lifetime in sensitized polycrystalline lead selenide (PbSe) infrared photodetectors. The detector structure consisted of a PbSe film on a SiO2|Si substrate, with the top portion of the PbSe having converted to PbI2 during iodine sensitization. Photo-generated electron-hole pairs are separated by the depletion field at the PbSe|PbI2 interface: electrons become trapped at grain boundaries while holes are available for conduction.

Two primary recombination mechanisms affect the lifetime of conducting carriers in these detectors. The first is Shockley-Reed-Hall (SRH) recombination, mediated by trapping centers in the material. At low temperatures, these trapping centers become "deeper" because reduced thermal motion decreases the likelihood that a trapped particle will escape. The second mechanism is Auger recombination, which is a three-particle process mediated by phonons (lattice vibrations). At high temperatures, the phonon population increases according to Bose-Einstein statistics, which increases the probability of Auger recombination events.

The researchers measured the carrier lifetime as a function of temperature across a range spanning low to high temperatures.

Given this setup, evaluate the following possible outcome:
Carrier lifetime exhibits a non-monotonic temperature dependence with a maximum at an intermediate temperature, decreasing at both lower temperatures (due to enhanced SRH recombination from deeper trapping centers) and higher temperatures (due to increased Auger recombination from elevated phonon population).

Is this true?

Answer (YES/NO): YES